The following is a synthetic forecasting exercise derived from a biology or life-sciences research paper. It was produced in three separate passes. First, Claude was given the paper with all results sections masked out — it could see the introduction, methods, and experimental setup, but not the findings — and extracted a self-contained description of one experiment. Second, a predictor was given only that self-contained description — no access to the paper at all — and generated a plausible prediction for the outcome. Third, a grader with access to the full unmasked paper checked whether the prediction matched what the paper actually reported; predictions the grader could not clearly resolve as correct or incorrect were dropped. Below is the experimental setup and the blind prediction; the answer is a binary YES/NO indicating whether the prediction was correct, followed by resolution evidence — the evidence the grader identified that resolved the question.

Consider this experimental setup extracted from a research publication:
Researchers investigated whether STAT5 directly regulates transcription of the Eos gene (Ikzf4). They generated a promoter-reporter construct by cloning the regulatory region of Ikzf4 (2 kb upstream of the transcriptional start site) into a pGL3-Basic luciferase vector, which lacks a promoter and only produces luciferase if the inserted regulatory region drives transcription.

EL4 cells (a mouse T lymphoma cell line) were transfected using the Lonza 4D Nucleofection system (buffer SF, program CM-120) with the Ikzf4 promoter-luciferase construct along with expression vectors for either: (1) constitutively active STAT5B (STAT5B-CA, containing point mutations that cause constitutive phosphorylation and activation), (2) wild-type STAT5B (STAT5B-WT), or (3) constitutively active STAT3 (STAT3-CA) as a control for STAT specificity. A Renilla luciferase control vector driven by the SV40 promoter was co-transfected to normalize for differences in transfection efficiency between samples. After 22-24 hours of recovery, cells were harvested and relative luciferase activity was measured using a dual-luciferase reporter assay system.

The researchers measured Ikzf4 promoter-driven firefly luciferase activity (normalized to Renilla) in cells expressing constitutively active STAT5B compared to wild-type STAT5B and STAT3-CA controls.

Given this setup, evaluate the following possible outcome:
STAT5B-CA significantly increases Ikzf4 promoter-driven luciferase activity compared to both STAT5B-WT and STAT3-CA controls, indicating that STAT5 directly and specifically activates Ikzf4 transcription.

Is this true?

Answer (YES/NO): YES